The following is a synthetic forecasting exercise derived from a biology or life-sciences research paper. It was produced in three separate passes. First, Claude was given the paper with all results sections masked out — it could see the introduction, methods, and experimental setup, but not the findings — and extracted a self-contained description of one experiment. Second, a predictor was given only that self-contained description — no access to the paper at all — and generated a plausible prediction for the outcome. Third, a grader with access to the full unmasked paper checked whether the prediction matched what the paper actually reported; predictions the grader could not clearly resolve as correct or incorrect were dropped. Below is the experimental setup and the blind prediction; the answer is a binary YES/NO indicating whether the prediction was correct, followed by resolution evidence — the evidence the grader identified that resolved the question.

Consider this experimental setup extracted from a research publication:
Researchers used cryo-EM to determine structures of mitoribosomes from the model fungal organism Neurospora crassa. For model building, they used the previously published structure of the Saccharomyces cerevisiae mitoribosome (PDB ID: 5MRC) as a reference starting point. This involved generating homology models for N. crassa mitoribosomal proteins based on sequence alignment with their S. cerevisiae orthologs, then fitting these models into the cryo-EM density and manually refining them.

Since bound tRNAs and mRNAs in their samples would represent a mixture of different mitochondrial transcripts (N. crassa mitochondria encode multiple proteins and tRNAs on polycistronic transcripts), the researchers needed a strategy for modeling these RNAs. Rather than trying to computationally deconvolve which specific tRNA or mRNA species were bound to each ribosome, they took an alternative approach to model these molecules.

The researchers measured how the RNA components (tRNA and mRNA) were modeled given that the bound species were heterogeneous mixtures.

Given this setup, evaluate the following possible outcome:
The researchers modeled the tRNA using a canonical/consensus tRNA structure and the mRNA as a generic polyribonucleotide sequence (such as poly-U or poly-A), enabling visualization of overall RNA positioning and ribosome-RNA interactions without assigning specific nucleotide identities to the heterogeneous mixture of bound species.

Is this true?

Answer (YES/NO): NO